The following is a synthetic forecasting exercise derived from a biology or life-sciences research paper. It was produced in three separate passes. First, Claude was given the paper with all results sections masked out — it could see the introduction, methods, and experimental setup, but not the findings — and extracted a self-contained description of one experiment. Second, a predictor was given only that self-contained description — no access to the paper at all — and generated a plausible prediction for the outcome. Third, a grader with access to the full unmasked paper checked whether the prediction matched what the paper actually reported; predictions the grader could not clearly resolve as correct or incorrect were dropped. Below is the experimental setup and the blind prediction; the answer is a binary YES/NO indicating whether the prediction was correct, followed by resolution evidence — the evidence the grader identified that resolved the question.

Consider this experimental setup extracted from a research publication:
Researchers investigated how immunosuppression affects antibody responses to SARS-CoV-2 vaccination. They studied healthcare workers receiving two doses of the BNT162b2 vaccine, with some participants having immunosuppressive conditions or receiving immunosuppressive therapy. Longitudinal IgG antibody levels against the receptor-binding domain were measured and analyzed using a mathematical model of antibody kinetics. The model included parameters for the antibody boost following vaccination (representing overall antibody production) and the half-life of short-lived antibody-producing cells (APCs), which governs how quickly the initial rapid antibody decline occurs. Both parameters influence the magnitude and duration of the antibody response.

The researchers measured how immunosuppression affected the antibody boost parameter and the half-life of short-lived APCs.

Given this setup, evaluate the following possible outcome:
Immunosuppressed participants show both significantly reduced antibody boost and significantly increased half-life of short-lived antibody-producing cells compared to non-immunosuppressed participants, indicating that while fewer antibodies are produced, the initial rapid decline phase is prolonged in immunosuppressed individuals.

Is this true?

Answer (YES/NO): NO